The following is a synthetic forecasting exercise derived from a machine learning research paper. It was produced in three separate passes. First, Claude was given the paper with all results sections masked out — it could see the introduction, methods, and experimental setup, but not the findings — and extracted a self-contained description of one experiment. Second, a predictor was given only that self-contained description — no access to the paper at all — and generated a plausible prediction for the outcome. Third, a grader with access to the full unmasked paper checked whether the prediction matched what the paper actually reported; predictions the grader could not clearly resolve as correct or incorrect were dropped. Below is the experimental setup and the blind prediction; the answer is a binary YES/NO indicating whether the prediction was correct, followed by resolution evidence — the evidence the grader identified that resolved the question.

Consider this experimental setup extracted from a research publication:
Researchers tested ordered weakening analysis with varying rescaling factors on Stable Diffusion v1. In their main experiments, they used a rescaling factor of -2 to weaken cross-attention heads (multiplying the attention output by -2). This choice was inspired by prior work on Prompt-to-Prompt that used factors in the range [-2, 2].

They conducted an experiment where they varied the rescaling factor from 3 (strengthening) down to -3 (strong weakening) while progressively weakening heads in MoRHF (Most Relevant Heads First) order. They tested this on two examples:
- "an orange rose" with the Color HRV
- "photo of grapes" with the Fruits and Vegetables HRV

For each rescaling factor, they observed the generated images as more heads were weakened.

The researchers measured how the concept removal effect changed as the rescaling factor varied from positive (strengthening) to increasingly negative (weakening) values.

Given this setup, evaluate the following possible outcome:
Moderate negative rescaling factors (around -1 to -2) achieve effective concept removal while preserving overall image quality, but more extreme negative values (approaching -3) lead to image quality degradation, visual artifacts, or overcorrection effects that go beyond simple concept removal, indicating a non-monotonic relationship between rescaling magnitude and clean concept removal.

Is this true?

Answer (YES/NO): NO